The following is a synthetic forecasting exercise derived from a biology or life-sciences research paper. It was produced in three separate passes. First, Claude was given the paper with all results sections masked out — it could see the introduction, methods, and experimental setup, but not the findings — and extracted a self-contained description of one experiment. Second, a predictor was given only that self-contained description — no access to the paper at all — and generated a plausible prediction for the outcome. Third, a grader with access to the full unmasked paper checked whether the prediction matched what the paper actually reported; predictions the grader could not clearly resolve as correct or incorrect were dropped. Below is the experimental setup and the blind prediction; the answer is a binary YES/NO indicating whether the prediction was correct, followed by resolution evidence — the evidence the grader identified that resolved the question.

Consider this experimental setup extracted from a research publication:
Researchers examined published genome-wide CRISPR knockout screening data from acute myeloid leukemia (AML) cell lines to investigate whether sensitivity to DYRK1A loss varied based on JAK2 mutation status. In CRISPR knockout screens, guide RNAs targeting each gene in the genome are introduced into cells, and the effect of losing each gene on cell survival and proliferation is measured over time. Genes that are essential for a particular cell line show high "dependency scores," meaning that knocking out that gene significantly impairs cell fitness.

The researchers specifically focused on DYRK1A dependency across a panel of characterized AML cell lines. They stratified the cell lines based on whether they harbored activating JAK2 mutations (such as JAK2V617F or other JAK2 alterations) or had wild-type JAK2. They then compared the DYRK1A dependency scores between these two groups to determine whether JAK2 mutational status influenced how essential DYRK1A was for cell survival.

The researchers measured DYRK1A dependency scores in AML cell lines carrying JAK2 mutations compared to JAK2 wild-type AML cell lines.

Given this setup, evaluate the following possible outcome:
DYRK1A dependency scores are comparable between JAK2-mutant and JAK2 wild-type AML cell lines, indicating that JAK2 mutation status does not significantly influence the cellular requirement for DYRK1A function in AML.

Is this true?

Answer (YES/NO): NO